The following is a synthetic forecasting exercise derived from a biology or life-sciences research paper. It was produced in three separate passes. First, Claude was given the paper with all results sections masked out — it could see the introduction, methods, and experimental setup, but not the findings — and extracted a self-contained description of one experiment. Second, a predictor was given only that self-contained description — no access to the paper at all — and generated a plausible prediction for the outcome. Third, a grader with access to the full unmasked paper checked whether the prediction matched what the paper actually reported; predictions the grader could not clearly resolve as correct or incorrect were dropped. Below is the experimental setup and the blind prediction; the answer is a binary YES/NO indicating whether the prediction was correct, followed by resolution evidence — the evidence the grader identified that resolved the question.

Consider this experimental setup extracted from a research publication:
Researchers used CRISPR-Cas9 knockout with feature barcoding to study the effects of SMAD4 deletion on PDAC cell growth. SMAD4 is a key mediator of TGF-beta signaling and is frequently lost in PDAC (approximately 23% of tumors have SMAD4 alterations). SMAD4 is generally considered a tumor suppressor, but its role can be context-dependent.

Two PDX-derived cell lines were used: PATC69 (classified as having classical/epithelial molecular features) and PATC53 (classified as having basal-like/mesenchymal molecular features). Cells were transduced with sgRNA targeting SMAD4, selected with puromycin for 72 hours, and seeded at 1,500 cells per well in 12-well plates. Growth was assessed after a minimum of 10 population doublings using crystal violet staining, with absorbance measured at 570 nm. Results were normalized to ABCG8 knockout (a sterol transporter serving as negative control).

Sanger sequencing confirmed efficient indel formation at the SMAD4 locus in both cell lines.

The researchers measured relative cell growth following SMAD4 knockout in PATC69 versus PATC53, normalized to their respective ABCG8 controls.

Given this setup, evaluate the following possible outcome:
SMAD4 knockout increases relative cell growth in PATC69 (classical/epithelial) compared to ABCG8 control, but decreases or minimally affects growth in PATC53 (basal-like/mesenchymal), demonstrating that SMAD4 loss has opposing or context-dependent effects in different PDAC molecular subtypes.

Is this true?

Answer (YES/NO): NO